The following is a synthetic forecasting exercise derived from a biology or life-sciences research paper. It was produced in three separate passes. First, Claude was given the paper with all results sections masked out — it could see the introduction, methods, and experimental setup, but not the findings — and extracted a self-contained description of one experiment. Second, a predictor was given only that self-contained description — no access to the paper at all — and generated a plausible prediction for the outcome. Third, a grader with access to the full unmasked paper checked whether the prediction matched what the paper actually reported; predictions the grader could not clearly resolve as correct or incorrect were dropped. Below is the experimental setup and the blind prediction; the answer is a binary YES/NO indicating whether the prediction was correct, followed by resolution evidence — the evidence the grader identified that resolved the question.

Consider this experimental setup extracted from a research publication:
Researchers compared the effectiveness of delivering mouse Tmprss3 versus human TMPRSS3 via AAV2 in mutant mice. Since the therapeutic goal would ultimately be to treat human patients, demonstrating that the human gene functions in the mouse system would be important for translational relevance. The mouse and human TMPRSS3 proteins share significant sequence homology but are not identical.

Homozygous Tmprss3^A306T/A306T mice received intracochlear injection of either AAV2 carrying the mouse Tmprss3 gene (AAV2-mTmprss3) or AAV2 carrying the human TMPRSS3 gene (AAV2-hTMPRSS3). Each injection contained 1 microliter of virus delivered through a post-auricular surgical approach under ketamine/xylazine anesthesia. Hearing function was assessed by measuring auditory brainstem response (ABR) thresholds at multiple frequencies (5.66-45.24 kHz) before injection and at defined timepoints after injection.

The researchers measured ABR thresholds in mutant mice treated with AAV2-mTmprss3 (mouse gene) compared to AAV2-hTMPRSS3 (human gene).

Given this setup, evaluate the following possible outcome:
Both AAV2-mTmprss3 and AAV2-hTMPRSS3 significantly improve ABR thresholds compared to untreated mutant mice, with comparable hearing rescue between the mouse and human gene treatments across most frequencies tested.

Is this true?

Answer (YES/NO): NO